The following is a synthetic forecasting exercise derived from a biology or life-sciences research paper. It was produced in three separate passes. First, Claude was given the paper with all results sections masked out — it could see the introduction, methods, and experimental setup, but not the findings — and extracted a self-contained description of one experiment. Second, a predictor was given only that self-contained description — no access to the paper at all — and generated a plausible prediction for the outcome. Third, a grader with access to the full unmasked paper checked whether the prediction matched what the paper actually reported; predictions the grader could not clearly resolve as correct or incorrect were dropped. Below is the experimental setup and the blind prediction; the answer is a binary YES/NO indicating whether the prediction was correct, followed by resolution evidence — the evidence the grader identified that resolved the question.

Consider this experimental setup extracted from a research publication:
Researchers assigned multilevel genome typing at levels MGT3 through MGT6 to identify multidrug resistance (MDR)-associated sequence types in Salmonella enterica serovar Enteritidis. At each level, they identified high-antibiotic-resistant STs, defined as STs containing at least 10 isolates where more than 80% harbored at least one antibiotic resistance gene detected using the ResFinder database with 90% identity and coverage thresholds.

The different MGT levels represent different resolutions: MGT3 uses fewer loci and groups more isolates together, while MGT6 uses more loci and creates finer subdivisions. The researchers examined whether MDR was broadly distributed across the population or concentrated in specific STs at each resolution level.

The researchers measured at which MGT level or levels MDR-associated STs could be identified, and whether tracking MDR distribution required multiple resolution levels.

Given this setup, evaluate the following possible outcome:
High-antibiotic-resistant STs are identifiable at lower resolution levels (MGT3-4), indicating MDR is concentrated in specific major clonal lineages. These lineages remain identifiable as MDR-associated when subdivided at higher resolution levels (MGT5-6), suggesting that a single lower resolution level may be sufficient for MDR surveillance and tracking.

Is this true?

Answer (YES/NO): NO